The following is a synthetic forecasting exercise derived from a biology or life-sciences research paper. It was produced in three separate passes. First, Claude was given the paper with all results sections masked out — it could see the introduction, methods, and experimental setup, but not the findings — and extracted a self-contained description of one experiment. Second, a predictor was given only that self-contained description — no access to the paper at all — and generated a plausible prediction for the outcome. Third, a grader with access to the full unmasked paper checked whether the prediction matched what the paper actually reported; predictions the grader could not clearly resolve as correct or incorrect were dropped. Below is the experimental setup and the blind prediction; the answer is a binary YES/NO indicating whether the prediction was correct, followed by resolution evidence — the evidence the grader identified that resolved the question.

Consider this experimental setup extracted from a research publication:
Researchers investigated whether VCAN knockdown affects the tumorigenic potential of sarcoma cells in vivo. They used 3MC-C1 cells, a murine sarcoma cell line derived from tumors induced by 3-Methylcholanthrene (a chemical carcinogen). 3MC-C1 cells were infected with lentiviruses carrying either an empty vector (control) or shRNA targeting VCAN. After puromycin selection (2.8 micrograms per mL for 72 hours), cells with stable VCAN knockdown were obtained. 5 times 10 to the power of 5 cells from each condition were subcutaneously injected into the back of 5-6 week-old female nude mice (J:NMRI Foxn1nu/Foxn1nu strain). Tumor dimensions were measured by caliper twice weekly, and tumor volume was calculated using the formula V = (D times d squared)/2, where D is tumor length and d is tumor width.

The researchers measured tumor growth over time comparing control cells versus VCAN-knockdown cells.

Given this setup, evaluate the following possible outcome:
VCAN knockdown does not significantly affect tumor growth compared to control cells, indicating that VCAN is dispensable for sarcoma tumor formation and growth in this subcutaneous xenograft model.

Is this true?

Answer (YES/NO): NO